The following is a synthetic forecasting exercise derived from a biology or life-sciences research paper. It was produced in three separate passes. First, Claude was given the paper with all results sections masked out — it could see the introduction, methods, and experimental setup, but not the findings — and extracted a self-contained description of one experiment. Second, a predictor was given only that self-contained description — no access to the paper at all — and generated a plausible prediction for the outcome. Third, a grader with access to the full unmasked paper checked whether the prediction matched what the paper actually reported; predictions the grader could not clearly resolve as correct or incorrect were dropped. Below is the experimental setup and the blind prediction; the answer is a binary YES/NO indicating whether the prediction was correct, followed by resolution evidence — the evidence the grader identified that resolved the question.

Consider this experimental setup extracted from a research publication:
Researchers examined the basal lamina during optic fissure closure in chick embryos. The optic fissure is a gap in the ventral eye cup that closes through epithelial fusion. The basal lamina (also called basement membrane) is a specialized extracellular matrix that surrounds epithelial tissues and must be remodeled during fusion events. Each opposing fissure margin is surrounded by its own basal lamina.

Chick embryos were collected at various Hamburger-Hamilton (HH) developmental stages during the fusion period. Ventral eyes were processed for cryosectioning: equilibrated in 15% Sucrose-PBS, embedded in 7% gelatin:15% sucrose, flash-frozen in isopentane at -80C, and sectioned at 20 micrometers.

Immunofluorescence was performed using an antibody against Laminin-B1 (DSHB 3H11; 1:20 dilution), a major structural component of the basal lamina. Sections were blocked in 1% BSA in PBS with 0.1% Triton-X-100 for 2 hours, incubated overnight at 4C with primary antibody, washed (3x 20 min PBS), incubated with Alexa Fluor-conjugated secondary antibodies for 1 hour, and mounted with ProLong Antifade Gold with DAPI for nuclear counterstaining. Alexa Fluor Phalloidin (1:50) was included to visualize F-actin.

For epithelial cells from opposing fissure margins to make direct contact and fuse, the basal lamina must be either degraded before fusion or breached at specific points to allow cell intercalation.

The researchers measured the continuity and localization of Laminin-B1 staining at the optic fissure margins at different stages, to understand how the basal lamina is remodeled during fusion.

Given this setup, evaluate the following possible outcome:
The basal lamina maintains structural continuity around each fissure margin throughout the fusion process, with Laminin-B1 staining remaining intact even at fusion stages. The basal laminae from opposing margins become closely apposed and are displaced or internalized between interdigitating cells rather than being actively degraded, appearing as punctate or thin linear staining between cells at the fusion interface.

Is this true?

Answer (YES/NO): NO